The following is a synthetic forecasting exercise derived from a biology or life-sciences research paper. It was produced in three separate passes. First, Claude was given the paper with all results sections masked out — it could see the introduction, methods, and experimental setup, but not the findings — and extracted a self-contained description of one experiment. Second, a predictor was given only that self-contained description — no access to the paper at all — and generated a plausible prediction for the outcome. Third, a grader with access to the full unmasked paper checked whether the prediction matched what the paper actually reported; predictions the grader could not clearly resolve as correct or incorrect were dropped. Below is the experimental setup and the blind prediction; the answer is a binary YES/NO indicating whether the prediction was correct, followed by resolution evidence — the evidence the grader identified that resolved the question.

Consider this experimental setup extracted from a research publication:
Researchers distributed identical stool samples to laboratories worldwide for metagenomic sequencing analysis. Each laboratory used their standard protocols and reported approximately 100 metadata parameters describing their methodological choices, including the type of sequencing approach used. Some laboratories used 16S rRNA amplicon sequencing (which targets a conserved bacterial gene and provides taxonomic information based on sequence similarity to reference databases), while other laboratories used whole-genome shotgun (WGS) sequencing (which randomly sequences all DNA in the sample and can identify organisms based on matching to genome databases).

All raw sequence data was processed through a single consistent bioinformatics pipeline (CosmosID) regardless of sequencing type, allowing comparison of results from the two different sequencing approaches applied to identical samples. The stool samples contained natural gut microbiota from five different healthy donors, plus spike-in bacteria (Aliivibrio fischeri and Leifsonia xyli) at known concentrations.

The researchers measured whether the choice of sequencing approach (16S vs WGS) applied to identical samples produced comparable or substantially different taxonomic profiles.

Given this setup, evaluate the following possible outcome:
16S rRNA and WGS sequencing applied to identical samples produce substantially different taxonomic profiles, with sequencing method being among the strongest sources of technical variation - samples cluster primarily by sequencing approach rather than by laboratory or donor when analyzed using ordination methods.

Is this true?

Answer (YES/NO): NO